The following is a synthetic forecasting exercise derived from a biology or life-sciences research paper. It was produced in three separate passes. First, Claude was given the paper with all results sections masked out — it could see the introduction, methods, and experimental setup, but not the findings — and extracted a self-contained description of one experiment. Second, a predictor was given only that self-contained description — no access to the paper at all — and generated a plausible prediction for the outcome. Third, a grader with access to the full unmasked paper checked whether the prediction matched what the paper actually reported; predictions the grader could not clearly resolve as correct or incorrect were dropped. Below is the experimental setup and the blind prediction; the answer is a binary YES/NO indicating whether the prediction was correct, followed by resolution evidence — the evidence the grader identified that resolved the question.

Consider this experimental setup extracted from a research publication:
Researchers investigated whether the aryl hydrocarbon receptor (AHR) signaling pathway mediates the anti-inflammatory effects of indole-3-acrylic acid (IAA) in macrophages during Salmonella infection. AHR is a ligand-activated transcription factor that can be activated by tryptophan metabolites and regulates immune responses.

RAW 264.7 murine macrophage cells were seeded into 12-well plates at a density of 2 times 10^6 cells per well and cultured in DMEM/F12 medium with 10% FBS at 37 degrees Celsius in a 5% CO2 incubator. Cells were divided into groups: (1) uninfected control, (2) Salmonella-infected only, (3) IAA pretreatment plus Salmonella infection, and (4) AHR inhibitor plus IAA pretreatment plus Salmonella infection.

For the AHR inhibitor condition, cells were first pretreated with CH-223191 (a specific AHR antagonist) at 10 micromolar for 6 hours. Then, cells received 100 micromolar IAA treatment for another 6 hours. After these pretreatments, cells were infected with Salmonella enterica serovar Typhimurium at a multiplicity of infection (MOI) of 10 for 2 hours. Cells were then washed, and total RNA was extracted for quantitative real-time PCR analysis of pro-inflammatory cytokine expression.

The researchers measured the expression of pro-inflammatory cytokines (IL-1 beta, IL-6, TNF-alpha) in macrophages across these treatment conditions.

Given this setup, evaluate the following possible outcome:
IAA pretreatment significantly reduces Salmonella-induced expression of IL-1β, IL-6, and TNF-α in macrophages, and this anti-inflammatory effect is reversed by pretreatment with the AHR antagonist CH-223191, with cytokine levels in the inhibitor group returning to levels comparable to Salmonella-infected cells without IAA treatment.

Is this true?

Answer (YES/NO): YES